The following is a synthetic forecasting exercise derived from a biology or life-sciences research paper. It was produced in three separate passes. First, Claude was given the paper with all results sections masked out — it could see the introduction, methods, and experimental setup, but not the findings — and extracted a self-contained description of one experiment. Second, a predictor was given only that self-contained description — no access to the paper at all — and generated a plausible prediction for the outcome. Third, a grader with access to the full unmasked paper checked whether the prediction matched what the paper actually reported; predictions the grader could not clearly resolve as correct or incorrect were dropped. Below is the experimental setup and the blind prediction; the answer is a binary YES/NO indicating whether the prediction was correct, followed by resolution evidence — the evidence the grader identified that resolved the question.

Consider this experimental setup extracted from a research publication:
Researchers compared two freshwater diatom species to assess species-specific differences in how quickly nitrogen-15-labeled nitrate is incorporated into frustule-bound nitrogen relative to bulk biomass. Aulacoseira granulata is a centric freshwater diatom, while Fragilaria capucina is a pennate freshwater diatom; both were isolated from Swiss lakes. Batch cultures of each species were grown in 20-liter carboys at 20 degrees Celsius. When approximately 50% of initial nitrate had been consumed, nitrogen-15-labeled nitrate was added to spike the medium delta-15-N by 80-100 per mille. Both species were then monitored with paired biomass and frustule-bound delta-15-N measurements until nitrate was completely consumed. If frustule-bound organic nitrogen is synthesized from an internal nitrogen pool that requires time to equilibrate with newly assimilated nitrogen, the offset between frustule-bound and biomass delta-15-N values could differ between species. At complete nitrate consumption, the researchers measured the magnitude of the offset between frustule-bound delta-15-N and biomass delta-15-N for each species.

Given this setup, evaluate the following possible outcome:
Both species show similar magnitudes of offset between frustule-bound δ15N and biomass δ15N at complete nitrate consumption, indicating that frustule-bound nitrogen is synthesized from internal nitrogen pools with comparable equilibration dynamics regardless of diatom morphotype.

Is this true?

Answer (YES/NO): NO